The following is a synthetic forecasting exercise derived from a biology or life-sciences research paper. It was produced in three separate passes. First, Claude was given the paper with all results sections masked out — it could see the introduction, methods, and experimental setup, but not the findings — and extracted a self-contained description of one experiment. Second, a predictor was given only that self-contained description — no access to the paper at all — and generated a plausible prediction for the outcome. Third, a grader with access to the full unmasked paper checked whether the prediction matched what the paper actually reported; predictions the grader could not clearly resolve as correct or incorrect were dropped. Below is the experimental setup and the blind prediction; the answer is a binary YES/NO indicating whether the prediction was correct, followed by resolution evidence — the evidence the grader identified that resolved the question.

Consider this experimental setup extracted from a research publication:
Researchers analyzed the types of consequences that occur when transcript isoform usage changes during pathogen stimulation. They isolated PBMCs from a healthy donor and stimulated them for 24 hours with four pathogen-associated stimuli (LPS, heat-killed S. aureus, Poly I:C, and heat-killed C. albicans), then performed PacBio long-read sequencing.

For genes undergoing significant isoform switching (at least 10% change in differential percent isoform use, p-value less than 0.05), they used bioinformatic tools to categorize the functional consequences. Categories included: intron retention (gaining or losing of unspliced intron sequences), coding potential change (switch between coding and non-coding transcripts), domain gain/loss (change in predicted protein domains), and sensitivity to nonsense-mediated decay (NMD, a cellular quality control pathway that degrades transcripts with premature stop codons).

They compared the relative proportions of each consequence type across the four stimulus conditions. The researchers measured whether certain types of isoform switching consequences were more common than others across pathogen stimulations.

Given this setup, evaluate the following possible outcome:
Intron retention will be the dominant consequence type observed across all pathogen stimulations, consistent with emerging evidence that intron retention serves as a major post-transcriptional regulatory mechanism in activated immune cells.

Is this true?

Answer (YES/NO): YES